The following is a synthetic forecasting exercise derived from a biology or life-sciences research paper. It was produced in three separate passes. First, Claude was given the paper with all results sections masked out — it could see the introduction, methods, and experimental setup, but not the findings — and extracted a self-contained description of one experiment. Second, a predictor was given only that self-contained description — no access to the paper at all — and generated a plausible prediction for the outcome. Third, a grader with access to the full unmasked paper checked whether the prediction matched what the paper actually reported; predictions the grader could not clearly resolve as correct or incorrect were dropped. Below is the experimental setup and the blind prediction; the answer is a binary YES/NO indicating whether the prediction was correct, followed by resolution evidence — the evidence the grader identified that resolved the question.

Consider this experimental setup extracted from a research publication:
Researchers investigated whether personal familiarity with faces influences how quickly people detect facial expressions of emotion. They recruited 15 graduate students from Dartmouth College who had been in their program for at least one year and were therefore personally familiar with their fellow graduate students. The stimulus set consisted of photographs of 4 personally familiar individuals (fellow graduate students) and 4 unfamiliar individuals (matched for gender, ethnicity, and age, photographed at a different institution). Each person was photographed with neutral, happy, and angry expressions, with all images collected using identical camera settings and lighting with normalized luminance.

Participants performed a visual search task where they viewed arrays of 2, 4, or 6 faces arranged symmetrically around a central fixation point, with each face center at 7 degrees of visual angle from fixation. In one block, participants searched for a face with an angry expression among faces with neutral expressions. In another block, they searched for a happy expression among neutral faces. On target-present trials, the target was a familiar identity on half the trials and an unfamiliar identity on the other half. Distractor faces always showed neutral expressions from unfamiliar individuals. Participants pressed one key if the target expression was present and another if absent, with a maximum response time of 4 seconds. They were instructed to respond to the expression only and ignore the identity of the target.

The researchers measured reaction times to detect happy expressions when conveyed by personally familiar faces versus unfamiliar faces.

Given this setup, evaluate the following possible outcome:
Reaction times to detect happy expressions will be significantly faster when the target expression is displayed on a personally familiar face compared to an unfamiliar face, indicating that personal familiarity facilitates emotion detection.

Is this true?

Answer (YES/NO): NO